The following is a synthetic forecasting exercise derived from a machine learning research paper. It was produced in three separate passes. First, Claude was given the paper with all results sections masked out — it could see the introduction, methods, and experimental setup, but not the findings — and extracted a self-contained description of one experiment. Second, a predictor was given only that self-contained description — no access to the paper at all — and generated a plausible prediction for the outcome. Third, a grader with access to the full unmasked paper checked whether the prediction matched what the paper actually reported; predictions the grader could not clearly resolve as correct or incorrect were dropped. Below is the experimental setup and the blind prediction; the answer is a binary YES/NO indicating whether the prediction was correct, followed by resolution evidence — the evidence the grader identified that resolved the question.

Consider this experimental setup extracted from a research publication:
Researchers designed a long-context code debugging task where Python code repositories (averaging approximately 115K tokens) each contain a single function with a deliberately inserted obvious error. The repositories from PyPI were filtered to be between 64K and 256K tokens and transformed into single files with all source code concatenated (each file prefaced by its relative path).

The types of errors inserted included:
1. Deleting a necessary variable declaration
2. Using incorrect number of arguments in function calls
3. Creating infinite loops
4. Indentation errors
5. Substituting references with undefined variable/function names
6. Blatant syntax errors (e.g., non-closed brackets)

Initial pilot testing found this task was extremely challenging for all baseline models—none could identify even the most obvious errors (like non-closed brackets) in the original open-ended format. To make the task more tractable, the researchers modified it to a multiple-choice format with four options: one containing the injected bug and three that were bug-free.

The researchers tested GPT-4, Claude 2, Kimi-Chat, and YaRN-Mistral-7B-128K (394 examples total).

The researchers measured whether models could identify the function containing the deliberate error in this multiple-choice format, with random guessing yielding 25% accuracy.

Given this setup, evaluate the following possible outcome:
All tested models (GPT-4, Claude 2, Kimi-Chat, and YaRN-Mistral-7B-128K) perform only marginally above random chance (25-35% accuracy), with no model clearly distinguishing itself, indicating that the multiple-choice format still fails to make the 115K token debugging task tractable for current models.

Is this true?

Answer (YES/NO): NO